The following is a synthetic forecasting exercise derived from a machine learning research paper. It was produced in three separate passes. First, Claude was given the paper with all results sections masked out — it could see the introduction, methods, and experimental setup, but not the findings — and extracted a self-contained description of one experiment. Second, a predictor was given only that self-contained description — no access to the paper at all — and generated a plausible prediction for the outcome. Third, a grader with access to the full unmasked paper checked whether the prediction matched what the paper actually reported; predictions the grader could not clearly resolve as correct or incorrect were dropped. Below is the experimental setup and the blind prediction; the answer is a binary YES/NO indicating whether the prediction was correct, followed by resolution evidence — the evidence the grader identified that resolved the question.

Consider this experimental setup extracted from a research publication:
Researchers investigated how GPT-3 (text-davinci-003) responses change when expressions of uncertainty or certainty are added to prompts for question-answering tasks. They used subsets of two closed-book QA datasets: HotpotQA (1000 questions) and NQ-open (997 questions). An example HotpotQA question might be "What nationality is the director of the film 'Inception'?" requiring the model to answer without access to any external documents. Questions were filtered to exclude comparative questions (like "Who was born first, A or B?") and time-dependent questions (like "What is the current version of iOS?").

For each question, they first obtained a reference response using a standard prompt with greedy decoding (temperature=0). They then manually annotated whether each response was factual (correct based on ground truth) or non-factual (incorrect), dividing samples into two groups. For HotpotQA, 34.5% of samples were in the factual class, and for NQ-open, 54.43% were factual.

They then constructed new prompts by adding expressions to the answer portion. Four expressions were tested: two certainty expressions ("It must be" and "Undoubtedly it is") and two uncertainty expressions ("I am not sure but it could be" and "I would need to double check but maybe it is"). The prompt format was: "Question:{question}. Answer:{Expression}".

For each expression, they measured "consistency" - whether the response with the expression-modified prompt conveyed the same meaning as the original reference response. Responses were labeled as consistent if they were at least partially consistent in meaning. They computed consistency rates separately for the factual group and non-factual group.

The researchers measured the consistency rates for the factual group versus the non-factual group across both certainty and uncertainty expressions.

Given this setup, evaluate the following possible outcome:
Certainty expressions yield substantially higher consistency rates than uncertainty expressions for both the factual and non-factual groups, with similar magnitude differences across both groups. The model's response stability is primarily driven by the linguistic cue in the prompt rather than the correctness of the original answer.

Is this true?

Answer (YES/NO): NO